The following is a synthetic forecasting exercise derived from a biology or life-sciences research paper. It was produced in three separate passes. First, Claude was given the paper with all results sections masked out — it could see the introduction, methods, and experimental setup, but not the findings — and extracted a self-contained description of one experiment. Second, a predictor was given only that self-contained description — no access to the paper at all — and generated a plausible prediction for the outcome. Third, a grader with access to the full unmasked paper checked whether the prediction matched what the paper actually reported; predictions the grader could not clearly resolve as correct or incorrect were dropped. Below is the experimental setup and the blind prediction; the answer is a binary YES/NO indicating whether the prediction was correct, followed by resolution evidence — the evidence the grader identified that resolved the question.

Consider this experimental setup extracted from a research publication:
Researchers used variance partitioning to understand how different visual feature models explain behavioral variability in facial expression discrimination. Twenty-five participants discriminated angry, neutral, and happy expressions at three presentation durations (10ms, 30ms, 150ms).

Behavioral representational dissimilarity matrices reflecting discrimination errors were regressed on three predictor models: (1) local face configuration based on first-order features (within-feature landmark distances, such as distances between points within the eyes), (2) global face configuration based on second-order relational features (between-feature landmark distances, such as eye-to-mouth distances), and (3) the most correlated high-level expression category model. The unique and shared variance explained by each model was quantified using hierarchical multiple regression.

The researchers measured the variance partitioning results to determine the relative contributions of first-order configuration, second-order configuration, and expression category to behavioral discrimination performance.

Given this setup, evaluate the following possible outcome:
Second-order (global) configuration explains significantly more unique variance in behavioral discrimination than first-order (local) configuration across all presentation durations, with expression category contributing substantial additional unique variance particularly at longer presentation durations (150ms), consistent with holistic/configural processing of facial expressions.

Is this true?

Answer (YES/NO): NO